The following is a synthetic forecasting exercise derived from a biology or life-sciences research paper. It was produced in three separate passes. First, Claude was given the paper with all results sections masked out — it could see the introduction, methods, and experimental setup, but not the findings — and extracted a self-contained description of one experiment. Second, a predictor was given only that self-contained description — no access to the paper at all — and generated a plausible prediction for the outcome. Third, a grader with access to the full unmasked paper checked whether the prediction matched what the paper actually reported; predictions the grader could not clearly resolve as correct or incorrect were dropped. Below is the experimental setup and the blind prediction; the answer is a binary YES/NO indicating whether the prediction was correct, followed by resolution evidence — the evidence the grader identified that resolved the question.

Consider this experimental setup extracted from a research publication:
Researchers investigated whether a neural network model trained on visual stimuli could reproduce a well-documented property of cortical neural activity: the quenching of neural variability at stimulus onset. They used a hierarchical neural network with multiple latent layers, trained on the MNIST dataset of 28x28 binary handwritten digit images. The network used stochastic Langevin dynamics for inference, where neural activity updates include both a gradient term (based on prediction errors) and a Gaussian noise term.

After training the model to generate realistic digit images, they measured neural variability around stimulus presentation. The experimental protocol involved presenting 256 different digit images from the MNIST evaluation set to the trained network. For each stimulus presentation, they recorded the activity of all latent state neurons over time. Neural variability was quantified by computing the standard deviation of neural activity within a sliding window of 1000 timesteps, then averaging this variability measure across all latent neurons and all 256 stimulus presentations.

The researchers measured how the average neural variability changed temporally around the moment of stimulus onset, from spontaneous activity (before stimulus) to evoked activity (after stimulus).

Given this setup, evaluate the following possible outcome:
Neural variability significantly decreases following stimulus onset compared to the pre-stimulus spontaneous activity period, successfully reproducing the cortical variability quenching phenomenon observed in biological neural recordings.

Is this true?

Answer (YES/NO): YES